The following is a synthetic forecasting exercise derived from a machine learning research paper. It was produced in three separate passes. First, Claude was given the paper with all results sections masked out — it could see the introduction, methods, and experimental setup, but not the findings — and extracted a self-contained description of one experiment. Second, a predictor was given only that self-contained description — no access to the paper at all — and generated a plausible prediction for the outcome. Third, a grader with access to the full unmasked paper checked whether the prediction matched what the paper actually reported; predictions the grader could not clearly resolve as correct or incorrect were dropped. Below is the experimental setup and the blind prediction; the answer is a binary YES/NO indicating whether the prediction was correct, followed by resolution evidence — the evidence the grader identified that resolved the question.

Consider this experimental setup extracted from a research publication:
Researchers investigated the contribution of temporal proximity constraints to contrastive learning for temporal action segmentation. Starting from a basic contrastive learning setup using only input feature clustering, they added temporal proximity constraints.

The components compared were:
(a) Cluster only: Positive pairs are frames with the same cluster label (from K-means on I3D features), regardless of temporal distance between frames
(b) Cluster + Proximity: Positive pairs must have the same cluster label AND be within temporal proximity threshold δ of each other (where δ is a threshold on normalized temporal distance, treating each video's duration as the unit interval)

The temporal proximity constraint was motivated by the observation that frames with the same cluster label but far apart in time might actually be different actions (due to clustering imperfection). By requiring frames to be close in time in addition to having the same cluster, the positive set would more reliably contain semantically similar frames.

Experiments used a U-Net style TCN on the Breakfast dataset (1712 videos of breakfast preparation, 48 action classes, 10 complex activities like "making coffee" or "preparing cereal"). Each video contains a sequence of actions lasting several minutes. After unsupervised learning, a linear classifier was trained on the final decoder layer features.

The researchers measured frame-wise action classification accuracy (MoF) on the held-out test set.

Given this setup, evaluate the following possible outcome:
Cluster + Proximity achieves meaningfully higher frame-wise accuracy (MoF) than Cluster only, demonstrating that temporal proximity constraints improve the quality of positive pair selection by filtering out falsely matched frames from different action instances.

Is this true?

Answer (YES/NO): YES